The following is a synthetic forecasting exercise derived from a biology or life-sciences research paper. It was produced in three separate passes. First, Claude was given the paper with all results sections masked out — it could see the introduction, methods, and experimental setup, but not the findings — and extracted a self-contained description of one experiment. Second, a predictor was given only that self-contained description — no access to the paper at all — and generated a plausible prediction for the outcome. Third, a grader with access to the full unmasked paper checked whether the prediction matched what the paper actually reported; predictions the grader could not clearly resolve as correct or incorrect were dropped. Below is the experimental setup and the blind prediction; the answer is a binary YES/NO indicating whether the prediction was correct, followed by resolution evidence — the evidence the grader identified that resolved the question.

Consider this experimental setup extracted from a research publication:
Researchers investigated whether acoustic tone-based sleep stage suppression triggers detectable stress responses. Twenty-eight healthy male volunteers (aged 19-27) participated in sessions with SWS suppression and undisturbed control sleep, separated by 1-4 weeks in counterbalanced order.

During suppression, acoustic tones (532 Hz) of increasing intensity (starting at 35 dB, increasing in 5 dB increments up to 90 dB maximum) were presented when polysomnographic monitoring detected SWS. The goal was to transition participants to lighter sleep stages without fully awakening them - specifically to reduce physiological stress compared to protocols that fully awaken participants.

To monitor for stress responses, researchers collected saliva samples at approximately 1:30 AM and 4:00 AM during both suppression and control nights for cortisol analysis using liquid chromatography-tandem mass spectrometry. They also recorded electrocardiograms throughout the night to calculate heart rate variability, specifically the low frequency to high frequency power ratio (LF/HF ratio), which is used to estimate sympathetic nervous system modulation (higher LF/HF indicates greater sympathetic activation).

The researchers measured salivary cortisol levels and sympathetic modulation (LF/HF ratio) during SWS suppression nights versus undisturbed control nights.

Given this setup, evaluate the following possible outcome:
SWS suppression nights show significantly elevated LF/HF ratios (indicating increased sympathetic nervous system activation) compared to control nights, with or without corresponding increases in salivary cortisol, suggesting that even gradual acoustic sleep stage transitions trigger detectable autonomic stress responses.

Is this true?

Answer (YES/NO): NO